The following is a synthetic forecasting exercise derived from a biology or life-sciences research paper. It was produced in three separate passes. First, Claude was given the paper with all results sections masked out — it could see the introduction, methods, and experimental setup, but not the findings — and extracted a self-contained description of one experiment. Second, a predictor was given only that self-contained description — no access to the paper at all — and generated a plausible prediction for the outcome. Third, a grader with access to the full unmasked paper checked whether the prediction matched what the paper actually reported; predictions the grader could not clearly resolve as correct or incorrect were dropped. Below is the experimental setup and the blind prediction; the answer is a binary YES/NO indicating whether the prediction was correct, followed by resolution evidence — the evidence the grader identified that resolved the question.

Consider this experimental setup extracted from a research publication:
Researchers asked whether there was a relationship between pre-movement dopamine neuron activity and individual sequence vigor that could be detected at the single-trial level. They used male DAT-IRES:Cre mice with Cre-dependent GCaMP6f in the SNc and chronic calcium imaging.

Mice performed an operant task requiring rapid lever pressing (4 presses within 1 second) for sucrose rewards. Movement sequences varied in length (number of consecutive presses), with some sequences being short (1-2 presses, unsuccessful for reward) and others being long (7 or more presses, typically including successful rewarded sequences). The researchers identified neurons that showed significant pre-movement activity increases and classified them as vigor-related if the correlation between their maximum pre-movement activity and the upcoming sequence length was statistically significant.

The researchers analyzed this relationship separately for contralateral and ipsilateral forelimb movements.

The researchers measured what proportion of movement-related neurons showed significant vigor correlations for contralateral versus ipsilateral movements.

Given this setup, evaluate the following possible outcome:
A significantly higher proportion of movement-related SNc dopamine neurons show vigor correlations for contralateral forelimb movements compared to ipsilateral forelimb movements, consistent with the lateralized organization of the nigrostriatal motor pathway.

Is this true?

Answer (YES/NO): YES